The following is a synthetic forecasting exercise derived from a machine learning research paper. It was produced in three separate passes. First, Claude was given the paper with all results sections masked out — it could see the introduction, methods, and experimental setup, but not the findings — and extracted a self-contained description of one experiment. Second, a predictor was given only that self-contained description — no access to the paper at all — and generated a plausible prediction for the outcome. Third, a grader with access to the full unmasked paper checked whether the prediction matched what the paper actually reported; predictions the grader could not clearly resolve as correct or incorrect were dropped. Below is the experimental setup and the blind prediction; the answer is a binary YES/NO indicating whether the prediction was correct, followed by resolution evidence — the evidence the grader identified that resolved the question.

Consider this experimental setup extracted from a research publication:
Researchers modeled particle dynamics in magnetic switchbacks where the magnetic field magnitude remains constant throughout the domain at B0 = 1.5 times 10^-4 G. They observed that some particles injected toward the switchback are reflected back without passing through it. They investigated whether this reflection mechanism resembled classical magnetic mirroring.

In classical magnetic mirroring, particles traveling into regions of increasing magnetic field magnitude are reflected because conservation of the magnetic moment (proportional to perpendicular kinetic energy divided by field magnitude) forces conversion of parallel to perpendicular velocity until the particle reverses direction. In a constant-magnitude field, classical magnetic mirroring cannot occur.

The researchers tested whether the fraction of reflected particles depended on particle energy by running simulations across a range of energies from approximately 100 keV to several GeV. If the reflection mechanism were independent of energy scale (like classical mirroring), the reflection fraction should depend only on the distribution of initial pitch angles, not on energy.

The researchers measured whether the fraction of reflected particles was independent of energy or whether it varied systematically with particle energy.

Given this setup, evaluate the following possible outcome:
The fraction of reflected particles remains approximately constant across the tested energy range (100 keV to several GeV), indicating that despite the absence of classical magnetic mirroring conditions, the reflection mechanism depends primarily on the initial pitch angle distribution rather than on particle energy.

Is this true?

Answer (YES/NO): NO